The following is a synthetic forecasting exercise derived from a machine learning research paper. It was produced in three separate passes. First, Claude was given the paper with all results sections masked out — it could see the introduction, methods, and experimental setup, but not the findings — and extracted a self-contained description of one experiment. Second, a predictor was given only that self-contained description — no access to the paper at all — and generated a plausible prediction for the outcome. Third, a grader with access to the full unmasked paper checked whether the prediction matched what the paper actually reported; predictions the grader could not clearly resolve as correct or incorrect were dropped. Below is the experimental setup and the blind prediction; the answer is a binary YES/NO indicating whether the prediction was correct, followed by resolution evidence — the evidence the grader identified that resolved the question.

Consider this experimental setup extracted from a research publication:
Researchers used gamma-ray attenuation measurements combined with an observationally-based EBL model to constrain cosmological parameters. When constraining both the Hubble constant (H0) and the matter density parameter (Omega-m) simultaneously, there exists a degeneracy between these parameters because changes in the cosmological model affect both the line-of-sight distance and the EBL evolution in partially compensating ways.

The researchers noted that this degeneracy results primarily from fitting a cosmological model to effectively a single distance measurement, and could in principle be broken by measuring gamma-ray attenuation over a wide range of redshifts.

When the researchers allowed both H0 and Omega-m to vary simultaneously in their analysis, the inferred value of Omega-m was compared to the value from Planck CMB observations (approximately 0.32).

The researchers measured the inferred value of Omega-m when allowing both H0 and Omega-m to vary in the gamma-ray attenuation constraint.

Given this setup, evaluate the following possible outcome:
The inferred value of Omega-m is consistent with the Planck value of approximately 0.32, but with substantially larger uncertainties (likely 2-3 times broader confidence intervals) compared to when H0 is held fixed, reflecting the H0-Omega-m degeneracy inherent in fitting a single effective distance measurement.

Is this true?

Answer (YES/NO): NO